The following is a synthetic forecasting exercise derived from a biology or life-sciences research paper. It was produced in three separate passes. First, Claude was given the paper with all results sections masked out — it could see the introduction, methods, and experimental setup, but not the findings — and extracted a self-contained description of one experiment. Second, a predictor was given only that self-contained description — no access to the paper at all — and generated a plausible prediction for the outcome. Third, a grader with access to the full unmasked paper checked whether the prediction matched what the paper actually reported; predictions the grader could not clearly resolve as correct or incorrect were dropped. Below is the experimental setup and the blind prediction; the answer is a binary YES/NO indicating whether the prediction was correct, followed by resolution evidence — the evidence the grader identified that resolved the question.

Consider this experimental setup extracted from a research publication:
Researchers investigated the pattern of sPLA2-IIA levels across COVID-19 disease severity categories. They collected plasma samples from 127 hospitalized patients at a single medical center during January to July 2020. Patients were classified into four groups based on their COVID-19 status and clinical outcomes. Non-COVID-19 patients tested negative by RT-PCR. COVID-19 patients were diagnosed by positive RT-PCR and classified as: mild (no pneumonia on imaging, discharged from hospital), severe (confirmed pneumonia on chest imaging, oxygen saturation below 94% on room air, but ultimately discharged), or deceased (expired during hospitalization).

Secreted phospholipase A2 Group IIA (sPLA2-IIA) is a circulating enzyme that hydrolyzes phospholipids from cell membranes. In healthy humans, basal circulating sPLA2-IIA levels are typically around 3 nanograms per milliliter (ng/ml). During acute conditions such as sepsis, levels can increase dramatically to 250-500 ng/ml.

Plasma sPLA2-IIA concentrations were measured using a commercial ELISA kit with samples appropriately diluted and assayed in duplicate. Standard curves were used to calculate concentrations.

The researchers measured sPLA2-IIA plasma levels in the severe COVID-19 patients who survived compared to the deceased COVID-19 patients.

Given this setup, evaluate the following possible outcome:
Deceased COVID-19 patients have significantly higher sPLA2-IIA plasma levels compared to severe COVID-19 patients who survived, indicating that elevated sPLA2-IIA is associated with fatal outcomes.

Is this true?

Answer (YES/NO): YES